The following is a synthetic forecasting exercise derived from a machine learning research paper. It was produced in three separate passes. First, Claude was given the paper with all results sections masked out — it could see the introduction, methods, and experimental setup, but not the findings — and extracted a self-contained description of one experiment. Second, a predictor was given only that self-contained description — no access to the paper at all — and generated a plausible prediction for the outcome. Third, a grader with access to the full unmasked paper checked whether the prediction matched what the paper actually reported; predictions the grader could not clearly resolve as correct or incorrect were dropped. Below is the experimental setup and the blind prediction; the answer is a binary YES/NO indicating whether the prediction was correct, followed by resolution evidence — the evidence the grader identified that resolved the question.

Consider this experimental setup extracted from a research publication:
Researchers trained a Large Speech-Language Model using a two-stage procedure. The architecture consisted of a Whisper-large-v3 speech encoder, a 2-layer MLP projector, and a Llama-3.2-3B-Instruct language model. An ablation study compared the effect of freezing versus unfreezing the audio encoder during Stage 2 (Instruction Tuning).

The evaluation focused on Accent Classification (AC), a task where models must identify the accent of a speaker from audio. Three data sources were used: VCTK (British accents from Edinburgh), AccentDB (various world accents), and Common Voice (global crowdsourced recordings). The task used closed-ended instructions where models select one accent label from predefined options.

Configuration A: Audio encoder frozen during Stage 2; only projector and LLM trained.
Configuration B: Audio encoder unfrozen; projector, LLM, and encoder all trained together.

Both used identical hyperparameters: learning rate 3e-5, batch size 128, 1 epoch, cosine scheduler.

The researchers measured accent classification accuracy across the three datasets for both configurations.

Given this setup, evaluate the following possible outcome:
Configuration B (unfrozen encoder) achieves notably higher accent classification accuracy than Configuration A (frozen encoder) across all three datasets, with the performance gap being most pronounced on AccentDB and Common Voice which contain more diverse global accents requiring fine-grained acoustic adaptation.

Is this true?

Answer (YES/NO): NO